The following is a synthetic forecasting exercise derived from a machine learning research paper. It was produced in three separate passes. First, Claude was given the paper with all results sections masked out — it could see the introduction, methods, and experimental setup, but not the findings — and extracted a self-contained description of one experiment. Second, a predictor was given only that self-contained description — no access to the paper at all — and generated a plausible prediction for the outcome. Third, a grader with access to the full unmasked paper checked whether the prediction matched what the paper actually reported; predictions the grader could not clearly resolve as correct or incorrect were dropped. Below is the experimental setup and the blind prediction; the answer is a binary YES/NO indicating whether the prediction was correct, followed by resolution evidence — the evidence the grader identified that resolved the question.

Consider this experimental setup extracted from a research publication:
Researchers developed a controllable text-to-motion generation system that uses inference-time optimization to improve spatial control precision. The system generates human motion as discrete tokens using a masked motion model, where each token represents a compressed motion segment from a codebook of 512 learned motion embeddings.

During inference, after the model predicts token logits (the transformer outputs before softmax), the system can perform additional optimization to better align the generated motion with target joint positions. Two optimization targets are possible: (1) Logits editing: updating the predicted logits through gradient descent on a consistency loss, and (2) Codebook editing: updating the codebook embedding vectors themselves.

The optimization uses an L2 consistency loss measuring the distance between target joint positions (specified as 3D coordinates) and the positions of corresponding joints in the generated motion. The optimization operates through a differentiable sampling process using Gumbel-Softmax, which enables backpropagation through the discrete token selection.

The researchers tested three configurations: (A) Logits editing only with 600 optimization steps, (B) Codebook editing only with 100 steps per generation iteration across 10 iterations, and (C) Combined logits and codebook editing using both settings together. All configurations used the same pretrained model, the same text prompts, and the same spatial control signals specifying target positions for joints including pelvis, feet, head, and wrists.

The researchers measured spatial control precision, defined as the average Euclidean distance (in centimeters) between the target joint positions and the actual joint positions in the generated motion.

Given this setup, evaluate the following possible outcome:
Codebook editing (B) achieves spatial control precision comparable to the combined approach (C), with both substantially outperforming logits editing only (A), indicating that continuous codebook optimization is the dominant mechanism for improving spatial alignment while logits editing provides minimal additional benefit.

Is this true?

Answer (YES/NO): YES